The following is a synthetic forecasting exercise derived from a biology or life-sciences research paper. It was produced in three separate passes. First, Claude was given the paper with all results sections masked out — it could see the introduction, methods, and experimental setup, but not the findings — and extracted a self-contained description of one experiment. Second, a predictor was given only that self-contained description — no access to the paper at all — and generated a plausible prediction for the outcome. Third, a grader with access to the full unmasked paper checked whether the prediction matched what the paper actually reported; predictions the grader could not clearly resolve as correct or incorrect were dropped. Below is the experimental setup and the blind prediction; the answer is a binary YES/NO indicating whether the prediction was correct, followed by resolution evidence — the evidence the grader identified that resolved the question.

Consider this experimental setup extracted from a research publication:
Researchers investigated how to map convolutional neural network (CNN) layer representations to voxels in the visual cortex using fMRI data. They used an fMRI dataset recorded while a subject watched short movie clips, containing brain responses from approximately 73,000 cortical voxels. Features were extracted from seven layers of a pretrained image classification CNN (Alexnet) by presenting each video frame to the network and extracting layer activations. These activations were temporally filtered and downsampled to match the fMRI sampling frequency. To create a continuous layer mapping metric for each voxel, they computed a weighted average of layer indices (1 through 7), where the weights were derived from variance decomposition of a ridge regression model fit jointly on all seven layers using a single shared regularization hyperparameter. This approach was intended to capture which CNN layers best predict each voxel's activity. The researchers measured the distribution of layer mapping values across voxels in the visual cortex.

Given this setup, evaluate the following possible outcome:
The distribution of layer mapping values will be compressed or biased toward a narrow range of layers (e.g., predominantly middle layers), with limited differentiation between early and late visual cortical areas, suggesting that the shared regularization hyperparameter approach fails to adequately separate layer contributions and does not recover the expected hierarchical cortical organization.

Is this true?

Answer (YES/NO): NO